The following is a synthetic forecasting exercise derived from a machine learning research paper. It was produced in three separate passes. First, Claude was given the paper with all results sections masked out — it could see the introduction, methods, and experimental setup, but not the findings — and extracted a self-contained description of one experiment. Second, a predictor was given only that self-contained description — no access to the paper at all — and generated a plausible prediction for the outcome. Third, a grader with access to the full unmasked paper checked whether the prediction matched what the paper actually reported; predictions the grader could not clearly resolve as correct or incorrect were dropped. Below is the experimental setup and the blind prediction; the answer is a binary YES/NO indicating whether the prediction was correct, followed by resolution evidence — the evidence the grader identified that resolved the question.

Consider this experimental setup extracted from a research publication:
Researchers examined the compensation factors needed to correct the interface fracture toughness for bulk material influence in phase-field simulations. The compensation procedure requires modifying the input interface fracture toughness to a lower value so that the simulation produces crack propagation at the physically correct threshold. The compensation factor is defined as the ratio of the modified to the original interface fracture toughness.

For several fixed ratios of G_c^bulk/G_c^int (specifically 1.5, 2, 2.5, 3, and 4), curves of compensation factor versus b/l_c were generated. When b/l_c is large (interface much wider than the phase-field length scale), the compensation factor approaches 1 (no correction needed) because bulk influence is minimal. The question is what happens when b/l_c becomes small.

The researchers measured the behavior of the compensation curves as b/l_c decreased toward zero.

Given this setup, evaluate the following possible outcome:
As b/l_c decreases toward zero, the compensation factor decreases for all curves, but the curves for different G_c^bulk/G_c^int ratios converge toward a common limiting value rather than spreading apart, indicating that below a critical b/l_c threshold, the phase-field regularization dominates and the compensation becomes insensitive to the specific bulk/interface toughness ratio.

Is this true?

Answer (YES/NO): YES